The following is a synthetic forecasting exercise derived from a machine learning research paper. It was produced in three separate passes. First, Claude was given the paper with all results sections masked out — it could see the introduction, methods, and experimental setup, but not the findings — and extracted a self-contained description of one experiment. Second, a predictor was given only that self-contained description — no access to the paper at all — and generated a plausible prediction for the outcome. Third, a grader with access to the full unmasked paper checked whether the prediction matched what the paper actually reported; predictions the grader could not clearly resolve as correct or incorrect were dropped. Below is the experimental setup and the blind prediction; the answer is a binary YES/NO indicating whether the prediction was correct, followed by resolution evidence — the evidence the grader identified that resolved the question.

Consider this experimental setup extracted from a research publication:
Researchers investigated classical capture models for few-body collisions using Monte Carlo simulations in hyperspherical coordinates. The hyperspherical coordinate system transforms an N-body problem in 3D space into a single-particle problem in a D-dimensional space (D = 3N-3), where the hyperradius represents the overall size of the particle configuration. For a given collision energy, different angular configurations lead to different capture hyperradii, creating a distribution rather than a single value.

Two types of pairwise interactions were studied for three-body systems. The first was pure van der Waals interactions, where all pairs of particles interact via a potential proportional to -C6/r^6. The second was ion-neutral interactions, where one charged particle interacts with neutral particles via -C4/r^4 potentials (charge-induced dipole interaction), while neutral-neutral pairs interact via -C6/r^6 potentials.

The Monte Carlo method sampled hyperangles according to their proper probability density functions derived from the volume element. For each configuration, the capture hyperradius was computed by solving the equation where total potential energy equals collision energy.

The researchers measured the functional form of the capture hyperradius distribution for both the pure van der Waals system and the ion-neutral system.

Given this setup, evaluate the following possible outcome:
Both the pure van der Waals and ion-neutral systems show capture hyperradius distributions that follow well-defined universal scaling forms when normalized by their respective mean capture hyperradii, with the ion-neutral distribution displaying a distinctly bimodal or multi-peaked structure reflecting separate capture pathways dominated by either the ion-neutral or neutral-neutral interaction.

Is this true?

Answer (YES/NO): NO